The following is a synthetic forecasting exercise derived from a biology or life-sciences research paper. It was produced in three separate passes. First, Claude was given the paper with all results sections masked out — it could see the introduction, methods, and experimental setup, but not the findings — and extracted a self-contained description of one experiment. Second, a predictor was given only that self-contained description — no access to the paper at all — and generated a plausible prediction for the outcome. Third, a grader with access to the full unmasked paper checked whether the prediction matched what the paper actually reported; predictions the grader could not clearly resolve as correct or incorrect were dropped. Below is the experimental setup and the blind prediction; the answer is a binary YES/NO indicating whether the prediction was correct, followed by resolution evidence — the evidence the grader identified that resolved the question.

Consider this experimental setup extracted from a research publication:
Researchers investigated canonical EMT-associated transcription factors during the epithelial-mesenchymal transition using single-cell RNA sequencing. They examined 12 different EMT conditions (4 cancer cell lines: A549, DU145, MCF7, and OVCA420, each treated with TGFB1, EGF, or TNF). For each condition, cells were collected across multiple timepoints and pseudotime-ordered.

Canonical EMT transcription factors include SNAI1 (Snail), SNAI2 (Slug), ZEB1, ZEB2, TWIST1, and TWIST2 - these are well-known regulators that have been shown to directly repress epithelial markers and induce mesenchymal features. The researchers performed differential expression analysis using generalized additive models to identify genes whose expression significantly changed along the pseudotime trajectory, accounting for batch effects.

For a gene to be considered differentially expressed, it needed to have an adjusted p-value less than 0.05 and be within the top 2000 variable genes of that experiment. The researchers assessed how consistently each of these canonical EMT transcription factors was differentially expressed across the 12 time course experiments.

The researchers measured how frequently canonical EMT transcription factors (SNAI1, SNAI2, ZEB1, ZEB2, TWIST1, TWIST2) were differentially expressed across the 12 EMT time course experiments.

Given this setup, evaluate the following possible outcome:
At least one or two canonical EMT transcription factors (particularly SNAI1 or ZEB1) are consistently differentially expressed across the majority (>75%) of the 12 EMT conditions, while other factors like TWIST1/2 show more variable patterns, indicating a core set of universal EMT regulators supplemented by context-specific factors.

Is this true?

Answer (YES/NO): NO